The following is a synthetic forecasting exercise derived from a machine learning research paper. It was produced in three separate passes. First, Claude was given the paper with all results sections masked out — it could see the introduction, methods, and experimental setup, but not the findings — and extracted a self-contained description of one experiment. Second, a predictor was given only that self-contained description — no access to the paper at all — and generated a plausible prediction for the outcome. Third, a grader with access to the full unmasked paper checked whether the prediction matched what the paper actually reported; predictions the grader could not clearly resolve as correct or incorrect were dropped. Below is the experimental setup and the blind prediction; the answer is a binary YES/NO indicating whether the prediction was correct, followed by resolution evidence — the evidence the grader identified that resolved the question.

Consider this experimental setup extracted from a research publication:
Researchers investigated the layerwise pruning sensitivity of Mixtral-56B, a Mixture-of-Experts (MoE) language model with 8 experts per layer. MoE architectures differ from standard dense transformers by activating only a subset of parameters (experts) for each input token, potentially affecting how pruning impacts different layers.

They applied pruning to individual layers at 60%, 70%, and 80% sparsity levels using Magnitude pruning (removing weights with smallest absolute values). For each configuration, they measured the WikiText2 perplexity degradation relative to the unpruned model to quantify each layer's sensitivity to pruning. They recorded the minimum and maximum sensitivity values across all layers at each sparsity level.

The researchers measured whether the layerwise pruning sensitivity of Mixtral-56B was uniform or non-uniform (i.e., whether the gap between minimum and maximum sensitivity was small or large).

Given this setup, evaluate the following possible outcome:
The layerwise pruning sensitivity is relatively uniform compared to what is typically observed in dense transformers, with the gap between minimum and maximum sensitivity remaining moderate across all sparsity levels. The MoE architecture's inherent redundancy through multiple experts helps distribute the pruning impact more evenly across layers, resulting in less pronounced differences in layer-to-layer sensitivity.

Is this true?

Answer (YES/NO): NO